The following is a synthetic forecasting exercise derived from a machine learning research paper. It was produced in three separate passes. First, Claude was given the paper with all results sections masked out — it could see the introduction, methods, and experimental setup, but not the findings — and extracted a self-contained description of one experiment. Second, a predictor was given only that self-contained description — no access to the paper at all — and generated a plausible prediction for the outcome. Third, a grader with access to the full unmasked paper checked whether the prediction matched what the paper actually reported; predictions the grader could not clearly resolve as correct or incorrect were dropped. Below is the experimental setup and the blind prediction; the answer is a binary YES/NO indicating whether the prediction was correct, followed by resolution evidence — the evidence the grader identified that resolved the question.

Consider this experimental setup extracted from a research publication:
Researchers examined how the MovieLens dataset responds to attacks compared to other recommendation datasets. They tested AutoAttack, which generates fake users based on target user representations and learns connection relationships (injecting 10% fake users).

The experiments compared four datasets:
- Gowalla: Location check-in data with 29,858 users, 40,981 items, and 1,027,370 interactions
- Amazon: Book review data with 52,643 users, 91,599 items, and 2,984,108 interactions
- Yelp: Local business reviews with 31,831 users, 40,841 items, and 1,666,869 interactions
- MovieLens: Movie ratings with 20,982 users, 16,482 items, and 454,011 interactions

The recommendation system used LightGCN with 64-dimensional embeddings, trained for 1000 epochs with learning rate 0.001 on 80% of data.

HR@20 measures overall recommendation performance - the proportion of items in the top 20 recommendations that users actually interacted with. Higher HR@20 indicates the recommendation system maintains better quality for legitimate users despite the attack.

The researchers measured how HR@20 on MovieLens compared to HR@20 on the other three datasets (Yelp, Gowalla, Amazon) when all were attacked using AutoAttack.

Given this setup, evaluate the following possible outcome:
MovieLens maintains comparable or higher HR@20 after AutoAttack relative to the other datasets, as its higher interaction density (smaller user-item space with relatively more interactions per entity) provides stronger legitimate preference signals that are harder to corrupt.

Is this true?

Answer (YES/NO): YES